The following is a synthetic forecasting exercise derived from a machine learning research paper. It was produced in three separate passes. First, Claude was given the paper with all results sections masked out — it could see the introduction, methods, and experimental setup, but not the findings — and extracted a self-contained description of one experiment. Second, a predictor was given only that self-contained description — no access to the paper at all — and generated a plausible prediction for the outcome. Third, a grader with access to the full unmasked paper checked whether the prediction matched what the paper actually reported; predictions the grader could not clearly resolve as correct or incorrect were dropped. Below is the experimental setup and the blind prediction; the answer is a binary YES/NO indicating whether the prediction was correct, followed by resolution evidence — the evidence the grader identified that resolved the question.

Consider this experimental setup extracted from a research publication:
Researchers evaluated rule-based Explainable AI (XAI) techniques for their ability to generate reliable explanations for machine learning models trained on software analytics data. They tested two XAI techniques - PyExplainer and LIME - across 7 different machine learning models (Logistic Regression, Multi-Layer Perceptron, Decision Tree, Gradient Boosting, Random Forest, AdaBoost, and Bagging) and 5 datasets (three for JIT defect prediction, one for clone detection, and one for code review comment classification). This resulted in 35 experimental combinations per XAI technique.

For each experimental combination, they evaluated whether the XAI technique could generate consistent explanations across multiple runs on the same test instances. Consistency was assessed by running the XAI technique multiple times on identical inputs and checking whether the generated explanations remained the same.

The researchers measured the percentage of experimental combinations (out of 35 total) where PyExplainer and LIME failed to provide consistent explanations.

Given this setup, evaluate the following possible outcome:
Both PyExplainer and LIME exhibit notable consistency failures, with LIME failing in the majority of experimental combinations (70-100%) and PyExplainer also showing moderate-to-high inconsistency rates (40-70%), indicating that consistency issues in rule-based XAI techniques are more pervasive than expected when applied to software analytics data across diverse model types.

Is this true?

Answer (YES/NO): NO